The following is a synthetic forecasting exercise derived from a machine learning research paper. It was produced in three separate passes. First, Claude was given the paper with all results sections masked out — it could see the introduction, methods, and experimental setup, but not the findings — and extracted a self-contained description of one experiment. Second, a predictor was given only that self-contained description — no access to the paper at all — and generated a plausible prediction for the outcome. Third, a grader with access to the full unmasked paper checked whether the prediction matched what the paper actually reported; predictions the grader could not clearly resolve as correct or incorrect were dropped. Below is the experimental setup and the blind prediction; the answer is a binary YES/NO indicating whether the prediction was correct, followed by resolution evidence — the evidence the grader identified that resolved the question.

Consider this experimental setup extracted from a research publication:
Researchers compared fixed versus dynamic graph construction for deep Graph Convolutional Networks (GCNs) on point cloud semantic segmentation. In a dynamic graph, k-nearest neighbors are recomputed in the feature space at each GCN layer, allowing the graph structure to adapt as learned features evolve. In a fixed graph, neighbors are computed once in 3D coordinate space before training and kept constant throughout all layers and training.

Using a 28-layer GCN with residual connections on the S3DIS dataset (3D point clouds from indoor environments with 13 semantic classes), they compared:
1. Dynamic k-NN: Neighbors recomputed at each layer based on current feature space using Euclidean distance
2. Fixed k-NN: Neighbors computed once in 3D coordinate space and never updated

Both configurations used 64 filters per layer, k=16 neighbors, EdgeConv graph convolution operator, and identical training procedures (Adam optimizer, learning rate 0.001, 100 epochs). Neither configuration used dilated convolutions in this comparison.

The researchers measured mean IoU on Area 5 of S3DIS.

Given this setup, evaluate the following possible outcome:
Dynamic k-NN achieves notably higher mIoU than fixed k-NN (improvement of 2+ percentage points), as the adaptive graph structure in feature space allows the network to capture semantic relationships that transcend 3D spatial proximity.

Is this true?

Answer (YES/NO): NO